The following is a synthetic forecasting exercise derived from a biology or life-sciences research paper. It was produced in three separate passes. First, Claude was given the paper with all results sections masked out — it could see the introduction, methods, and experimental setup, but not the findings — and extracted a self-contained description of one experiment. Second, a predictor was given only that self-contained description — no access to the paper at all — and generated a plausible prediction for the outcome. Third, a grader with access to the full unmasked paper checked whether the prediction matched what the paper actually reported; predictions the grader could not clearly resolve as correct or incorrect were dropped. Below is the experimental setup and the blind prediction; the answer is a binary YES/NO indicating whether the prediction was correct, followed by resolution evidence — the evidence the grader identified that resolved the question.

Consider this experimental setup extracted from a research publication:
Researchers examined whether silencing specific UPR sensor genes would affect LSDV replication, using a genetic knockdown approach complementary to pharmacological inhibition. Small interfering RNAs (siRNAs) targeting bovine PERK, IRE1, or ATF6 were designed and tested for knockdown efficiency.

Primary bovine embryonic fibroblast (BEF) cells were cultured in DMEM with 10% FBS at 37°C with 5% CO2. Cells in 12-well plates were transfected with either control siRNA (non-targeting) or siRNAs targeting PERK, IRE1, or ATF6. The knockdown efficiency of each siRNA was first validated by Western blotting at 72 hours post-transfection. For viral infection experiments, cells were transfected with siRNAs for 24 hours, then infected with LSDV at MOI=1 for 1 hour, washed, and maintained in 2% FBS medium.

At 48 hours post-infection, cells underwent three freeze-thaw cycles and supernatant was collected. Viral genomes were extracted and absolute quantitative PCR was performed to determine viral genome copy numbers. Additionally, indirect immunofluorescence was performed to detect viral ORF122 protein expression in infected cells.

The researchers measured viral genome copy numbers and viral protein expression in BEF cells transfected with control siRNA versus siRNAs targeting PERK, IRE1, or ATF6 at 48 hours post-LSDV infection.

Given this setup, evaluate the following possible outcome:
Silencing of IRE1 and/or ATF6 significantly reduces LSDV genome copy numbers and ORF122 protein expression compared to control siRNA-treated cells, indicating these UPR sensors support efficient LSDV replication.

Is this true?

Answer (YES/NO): NO